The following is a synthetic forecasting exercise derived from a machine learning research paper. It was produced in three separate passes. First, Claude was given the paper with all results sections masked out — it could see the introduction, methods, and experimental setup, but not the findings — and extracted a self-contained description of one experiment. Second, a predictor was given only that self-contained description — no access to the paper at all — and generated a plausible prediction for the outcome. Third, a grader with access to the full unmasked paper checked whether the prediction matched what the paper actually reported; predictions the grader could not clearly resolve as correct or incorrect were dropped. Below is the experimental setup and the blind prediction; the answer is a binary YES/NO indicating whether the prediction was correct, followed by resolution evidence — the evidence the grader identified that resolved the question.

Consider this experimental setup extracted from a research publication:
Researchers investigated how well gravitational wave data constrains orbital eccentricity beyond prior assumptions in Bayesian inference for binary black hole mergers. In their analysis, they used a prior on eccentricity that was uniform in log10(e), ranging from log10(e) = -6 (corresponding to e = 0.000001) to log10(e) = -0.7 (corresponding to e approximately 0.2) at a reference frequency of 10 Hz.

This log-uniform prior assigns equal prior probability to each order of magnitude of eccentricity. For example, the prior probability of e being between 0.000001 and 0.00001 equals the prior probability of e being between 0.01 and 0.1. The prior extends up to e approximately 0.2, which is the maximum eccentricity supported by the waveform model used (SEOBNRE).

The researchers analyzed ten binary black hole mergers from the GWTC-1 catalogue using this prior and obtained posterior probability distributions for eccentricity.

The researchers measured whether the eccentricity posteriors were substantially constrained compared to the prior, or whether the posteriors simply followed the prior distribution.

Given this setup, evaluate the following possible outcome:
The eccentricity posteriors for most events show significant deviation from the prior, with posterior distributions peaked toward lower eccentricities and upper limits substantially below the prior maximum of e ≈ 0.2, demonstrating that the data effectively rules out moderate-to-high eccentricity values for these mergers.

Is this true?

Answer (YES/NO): YES